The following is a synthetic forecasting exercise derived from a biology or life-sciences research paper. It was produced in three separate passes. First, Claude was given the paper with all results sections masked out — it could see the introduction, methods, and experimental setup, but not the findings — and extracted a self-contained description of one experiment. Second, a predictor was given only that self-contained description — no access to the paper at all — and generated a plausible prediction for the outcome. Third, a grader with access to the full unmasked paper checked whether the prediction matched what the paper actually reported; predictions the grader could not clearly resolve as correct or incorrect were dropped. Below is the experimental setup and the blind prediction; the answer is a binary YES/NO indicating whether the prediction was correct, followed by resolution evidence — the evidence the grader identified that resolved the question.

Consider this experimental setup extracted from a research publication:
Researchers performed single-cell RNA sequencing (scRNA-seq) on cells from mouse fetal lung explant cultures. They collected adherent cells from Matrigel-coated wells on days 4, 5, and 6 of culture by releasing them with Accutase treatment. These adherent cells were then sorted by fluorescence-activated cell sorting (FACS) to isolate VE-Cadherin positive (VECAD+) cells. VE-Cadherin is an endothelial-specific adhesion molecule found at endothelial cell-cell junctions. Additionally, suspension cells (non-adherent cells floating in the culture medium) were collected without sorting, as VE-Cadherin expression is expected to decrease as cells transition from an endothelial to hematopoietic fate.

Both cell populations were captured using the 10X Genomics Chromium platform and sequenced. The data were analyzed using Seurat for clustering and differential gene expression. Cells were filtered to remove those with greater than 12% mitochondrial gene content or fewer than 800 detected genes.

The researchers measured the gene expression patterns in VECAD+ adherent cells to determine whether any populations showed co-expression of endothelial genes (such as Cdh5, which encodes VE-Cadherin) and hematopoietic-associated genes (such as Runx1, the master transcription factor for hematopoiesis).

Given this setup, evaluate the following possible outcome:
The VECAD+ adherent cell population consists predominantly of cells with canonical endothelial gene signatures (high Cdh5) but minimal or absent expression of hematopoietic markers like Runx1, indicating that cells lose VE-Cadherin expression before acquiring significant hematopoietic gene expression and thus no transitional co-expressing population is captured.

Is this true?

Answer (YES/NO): NO